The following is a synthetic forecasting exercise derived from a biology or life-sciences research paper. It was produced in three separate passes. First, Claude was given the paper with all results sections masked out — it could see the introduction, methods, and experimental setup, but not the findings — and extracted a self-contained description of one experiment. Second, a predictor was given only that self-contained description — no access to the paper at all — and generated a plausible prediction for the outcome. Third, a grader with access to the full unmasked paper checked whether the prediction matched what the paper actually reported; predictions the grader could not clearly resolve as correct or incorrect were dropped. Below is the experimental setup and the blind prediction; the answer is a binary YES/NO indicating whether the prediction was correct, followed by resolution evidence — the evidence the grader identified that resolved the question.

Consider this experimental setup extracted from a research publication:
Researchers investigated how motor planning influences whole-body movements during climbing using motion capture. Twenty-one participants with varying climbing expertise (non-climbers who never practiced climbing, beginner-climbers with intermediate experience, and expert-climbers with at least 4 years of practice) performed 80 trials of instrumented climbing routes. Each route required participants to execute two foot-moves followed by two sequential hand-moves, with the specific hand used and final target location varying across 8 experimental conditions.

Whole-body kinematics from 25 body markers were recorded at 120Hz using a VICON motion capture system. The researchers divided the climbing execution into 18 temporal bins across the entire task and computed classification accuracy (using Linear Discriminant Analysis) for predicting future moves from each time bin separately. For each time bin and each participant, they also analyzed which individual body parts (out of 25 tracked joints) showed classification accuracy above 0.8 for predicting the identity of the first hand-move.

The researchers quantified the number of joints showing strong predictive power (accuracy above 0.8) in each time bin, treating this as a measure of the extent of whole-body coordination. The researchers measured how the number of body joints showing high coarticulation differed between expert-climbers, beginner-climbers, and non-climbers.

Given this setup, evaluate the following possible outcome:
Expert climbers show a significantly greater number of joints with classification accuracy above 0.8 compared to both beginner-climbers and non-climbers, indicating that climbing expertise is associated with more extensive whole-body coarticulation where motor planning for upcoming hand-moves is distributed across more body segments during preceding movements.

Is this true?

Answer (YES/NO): YES